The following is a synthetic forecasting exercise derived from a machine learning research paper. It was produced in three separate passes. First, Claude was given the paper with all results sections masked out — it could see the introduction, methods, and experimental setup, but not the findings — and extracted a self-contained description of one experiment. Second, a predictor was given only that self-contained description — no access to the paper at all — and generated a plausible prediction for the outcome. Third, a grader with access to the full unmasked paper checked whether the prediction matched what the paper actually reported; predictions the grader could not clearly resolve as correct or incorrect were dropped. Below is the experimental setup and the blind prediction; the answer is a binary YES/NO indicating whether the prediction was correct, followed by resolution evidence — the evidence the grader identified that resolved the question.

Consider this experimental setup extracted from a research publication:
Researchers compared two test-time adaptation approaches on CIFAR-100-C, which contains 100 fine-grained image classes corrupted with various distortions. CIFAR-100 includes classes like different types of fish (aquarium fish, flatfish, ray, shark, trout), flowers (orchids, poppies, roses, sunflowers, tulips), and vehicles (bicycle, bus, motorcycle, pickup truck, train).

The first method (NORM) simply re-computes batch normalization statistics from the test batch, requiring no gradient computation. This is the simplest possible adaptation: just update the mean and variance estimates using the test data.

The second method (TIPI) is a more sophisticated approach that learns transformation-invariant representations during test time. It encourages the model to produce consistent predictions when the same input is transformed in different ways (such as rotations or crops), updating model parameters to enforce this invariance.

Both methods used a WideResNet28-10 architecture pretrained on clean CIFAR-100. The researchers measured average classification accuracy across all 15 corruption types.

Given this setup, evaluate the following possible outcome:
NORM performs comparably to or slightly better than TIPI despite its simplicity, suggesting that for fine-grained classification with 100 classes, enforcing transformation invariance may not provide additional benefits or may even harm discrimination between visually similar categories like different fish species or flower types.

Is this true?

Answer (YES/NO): NO